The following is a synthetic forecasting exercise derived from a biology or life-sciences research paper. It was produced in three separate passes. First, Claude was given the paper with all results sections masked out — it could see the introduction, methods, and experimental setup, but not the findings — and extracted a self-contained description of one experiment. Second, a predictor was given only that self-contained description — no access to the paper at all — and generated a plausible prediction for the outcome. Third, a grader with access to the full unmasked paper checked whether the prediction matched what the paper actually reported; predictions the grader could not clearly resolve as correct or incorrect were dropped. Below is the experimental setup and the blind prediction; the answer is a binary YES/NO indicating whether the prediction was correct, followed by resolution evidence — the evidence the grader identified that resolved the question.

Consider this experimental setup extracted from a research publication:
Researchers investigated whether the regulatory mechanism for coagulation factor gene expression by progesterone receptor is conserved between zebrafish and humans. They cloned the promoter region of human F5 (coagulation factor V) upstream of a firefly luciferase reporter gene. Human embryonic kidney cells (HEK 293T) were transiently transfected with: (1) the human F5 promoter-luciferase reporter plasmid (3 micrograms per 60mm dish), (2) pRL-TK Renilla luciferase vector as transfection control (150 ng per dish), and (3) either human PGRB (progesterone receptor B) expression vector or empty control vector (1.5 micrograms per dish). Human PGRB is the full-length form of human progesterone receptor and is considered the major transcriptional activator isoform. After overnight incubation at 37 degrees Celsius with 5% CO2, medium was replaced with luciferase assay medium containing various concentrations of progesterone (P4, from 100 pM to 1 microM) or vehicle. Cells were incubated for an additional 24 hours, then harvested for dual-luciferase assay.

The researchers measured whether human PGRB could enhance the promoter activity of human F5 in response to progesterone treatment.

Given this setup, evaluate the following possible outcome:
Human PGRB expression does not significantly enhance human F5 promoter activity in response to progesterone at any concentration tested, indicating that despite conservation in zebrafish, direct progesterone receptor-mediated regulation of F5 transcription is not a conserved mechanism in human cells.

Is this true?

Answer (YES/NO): NO